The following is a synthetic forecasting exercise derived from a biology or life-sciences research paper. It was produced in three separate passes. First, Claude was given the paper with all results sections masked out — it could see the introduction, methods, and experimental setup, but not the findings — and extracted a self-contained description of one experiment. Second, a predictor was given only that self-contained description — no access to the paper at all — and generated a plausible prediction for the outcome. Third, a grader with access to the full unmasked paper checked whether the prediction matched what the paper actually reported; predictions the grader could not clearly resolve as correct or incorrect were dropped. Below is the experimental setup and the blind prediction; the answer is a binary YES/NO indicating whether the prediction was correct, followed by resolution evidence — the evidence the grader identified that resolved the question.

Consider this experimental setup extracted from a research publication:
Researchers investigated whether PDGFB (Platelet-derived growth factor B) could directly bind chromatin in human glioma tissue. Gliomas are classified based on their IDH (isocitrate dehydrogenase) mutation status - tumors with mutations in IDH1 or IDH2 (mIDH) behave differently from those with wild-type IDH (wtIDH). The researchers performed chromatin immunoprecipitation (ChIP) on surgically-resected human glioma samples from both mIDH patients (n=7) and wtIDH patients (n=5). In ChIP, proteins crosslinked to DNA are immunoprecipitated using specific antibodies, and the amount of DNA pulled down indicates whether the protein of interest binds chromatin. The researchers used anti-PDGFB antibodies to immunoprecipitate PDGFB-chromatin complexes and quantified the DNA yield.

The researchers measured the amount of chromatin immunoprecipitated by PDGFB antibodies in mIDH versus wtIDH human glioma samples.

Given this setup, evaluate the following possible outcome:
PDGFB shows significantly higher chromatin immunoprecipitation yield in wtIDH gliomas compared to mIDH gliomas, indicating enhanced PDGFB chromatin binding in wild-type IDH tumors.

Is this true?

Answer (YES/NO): NO